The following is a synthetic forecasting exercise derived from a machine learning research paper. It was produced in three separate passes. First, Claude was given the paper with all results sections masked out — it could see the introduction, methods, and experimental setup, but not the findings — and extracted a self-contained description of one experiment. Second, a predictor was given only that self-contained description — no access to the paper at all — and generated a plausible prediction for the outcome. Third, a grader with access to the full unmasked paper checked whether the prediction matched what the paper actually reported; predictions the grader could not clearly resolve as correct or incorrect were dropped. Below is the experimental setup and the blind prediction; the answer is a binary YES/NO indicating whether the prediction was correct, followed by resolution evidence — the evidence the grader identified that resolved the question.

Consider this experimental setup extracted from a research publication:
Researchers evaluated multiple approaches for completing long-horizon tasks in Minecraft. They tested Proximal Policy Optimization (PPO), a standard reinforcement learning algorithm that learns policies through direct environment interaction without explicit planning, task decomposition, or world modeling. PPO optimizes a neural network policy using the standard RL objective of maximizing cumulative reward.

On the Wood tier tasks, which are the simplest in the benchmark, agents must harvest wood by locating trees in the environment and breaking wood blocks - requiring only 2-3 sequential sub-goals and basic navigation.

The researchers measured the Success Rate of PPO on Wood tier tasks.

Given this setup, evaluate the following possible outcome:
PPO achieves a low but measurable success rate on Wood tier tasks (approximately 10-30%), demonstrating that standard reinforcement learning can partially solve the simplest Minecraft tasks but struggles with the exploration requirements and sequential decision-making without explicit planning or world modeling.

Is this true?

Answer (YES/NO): YES